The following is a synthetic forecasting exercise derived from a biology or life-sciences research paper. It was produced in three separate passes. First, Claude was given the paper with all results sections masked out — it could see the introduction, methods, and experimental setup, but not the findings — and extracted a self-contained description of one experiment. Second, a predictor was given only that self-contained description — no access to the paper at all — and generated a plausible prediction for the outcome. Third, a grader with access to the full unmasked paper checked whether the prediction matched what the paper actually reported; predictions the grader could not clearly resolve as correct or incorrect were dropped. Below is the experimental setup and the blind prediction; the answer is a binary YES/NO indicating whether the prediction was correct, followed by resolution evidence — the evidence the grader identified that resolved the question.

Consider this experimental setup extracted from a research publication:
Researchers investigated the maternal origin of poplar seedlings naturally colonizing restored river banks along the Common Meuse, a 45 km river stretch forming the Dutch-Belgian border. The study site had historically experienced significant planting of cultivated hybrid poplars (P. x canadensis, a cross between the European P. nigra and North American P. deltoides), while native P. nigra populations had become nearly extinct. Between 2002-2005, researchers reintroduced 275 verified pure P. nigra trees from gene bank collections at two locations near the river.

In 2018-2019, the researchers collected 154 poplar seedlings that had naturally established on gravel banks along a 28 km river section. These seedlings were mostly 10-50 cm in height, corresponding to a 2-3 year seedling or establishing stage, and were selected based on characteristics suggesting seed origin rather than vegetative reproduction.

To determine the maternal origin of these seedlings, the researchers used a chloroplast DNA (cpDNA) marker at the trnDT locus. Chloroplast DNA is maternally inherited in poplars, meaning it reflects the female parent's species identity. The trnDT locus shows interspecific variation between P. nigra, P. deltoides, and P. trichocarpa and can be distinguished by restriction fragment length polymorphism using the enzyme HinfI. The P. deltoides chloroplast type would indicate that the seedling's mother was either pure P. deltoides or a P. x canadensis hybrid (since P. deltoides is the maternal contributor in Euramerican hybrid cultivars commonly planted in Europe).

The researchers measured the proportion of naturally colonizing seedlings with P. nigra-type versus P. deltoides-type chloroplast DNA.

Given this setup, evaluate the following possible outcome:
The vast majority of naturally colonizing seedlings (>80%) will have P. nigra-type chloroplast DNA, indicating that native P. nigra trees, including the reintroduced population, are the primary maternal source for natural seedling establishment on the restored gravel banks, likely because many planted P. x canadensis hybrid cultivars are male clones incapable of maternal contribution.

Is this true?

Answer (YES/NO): YES